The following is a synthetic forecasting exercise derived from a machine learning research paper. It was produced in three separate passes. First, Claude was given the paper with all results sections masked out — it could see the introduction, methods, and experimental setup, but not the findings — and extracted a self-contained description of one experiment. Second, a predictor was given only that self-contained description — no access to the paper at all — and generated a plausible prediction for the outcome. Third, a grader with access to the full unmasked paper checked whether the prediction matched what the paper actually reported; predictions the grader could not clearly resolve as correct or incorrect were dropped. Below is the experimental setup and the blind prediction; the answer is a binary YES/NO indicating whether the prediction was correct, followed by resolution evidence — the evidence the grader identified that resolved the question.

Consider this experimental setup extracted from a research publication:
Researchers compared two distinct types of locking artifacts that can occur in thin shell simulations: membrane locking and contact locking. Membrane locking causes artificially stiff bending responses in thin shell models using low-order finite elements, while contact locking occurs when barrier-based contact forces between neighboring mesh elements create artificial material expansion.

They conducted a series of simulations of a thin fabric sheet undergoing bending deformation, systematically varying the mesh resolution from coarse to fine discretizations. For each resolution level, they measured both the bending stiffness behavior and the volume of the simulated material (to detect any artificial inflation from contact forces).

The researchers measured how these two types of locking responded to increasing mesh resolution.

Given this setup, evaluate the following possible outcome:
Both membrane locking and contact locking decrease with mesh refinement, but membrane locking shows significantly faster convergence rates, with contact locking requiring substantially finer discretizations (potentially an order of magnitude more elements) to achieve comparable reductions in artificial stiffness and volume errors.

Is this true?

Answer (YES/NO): NO